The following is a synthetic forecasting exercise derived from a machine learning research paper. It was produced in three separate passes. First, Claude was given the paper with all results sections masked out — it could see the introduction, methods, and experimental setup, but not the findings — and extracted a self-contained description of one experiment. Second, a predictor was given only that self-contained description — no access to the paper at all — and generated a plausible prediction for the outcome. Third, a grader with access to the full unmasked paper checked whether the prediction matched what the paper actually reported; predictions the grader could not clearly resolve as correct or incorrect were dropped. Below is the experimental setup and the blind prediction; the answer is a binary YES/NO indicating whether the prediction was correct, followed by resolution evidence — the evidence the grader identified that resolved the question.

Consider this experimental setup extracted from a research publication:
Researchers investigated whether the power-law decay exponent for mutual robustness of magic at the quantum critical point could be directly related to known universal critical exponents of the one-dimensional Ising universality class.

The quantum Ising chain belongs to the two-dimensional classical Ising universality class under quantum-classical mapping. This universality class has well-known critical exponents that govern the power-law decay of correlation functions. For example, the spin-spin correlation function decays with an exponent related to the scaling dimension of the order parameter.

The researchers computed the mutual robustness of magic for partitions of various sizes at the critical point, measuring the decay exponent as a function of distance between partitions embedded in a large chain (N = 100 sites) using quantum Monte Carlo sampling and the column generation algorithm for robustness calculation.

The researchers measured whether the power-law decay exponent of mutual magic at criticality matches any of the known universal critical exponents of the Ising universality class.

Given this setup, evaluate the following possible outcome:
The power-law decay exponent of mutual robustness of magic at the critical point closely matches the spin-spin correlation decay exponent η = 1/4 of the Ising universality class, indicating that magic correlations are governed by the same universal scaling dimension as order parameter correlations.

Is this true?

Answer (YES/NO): NO